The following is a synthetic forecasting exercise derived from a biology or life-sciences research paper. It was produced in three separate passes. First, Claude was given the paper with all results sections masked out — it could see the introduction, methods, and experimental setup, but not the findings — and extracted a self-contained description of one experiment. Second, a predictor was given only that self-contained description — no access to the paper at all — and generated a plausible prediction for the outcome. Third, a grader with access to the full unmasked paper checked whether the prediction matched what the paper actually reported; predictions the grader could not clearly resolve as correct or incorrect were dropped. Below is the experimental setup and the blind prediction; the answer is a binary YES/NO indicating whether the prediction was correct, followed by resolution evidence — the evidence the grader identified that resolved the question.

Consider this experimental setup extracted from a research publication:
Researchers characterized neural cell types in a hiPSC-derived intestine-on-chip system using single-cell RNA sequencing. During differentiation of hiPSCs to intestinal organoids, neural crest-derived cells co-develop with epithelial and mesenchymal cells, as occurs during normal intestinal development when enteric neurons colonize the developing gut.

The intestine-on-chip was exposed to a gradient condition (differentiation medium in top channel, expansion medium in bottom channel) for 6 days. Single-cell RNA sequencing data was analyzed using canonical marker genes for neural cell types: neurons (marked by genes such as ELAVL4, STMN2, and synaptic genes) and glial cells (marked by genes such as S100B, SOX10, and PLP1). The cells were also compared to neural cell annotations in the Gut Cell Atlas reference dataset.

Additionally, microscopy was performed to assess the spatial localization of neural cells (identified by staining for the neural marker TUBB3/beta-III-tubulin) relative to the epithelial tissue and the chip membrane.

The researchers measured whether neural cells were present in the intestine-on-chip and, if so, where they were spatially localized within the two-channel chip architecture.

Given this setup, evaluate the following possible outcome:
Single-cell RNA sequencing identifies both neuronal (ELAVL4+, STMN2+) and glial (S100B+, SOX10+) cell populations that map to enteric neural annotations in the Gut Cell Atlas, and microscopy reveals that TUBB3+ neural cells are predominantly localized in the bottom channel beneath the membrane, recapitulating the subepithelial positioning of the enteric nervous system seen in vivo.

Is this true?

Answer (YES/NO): NO